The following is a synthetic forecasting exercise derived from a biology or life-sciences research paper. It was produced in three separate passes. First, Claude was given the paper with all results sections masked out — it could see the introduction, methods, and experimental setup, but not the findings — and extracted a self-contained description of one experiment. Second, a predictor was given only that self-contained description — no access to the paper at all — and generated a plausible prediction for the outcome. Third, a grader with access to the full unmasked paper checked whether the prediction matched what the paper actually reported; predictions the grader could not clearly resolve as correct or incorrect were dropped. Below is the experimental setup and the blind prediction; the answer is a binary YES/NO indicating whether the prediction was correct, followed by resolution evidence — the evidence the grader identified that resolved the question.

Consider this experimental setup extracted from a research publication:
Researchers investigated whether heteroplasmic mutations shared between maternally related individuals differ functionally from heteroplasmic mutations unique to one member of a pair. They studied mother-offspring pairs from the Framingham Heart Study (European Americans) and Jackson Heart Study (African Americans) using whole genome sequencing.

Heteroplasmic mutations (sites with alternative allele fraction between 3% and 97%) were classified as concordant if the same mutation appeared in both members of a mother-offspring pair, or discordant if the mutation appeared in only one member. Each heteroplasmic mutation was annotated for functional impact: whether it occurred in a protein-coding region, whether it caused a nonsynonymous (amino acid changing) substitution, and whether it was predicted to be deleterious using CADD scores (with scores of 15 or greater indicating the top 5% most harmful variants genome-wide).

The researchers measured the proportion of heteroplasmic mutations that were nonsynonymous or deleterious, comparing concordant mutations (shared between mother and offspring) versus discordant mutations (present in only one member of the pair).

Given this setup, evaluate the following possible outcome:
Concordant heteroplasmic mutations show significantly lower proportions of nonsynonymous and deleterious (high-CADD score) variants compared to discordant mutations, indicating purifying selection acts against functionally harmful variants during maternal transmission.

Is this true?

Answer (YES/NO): YES